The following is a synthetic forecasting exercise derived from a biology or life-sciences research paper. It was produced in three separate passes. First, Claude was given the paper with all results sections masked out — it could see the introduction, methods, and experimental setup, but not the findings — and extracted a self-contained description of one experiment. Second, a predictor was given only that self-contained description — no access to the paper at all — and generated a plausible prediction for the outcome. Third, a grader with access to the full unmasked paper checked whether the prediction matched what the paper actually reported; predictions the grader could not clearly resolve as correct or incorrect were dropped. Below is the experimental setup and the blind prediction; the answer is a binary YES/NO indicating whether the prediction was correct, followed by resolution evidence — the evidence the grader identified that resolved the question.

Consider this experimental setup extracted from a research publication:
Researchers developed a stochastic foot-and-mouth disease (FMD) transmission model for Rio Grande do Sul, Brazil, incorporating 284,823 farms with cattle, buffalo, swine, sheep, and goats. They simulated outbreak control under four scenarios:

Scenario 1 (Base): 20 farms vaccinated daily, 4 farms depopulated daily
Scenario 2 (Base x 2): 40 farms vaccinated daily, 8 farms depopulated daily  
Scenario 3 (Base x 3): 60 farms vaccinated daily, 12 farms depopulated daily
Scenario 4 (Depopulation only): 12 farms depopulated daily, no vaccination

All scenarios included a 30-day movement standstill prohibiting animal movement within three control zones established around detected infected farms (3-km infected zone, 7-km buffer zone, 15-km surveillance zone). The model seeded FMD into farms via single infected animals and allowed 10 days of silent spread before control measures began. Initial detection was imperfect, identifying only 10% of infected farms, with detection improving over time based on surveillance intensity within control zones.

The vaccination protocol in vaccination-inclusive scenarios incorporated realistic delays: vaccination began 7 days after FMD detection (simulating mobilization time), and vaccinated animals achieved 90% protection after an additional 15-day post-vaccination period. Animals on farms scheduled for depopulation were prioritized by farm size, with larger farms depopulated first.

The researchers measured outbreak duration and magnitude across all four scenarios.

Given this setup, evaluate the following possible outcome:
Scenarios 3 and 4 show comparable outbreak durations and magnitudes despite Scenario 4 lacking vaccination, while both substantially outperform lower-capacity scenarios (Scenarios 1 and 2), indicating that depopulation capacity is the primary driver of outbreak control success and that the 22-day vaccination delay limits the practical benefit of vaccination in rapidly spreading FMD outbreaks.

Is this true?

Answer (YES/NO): YES